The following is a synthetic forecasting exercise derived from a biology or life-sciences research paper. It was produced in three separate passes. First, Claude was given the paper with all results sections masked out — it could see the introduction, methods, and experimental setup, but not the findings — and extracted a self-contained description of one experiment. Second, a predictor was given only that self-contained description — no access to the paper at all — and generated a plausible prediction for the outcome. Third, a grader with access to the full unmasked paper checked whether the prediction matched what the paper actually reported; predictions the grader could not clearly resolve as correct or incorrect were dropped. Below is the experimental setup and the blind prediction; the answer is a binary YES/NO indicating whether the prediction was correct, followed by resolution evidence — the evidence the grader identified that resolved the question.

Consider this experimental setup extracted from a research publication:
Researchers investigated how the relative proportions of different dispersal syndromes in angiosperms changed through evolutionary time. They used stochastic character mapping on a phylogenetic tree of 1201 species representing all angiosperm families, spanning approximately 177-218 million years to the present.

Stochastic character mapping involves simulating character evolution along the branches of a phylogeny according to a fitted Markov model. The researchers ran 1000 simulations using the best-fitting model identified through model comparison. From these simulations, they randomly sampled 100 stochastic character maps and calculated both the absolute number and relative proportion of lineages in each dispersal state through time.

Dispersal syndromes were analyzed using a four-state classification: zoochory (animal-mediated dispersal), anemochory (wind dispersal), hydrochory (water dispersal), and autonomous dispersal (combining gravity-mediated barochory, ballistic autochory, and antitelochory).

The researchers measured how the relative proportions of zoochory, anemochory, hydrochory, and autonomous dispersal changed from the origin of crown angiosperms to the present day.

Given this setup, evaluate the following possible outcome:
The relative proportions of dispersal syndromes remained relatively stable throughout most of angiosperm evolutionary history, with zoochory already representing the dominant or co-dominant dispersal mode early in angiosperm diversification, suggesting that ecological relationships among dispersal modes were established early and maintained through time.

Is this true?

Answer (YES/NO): NO